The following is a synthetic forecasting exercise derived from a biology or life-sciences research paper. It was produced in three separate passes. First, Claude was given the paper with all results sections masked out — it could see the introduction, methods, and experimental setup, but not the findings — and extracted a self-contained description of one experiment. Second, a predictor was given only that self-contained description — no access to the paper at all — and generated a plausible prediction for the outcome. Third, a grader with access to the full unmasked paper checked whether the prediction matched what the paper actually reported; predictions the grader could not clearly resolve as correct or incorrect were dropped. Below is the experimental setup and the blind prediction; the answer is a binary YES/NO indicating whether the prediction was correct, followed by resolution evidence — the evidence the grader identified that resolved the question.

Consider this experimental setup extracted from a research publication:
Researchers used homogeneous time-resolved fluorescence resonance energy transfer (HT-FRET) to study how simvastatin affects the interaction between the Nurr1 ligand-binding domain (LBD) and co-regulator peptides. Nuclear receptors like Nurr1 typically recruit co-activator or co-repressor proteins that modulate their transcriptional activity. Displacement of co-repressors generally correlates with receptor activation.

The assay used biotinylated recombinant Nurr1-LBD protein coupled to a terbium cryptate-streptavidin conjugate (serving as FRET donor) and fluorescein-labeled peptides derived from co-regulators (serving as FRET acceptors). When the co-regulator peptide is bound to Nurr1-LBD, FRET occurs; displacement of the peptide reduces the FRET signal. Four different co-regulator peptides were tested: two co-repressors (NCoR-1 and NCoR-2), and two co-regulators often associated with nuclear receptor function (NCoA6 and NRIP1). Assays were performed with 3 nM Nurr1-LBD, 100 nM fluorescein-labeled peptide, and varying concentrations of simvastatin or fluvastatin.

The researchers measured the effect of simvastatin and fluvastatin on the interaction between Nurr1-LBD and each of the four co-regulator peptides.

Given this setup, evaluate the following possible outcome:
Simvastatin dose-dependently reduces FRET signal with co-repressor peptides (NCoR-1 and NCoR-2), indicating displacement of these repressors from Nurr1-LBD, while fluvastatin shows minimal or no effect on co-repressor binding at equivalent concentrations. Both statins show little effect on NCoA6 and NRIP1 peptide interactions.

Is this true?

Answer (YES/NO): NO